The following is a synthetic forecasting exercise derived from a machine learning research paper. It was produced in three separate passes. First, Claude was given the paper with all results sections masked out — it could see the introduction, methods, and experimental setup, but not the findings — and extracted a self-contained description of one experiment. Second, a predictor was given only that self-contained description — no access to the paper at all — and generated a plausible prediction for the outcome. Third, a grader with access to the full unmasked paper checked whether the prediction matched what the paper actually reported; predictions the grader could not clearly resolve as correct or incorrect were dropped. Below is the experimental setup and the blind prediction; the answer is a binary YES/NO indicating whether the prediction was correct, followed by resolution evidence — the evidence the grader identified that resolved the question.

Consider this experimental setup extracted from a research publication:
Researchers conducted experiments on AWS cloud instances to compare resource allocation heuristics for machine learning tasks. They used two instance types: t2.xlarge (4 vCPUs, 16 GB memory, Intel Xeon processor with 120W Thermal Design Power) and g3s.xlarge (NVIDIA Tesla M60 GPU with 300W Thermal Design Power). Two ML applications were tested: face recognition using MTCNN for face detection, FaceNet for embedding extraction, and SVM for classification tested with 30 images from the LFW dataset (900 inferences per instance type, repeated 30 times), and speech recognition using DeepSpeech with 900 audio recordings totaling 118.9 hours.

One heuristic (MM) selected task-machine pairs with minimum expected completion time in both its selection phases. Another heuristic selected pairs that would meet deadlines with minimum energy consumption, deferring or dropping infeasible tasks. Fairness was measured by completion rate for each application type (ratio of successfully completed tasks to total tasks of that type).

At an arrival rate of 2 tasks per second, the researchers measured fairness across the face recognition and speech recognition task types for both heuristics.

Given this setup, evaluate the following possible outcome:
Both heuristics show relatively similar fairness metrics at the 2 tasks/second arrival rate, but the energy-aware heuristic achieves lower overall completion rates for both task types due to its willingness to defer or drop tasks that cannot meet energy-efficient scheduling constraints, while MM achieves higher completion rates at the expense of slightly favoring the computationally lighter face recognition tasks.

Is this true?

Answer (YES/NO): NO